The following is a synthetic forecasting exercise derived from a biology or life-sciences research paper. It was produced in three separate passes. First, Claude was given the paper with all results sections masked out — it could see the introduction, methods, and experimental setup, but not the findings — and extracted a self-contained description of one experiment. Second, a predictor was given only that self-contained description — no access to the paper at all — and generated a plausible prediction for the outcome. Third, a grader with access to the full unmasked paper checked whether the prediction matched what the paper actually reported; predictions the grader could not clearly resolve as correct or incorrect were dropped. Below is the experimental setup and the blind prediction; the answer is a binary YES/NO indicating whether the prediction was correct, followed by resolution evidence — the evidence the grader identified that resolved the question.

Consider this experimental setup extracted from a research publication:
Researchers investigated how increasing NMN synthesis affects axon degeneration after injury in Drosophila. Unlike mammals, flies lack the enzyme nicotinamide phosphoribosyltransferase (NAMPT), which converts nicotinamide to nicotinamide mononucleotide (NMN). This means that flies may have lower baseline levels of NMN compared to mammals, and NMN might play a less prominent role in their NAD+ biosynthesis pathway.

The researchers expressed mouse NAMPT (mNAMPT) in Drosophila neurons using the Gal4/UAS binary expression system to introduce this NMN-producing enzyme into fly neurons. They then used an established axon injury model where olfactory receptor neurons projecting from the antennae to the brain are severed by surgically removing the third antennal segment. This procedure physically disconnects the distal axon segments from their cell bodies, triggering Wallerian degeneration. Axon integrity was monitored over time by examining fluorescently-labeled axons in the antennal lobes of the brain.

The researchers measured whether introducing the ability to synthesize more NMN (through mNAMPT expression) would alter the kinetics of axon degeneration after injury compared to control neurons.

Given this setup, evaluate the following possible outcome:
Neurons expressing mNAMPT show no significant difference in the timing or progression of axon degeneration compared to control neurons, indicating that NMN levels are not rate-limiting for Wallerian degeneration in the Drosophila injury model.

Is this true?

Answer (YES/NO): NO